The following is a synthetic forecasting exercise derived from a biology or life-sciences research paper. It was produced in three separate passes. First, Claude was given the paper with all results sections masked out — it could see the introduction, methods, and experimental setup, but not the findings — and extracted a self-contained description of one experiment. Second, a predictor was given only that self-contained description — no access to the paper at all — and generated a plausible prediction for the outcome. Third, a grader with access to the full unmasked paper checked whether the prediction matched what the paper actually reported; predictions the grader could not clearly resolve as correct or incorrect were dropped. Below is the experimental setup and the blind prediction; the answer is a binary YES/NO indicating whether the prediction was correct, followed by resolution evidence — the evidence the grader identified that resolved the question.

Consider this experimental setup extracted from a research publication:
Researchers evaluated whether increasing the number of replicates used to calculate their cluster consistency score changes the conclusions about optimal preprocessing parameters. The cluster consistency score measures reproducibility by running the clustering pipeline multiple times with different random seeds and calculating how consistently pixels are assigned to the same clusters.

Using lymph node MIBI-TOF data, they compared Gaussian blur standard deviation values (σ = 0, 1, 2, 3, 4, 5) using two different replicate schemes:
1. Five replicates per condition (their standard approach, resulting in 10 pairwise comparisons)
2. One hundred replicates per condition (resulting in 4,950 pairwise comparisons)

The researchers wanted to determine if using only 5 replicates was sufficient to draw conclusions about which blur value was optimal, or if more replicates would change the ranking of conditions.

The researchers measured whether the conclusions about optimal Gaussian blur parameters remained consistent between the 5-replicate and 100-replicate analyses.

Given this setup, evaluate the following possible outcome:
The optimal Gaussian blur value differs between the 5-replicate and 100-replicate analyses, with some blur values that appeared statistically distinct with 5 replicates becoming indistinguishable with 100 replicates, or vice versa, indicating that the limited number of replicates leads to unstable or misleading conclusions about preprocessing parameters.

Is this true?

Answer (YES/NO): NO